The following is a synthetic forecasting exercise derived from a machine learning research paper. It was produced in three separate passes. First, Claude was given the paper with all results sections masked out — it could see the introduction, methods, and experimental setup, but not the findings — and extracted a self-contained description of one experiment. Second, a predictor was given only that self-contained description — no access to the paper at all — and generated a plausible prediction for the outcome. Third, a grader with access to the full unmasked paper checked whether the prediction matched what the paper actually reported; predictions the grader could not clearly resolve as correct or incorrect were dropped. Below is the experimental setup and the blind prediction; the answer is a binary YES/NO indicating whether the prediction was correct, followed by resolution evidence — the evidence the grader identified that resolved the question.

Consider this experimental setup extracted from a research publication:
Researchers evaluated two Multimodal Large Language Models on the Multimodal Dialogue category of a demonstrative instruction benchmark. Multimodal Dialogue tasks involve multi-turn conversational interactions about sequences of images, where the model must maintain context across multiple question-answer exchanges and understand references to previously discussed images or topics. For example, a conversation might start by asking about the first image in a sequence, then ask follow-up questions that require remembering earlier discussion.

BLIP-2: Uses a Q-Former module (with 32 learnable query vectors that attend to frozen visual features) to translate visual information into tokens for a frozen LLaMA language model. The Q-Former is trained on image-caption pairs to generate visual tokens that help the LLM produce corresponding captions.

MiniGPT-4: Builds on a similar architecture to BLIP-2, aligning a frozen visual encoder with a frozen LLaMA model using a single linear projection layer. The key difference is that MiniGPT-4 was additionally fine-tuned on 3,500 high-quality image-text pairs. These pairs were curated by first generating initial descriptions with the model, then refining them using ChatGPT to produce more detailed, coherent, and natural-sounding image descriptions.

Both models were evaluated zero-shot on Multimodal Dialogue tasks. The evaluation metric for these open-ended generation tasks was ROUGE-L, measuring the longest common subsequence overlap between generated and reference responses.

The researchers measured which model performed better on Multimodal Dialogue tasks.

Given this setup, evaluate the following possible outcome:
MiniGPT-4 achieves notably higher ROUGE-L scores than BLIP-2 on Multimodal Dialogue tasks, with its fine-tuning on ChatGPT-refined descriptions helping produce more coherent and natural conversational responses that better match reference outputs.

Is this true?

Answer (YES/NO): NO